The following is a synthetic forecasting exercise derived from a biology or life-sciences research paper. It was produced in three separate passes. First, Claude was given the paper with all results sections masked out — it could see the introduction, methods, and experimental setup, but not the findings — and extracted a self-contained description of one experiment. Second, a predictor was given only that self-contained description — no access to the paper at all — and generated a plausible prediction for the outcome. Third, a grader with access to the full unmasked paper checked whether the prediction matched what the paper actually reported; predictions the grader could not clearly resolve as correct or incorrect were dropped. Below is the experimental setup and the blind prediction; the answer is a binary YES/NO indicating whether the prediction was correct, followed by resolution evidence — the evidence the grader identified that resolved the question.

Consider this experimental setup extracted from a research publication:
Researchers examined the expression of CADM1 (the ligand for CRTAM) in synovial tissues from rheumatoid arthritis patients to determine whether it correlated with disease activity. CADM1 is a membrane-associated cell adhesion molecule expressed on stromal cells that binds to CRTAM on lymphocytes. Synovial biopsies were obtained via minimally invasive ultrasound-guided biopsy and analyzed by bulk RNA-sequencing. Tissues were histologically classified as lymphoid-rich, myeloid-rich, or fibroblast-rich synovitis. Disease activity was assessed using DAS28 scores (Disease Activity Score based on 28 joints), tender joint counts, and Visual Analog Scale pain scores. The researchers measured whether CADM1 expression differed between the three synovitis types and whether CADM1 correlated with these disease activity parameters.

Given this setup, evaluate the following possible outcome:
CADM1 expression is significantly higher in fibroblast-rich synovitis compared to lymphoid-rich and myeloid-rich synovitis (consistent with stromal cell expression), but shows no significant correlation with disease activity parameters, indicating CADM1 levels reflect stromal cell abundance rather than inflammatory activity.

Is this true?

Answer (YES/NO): NO